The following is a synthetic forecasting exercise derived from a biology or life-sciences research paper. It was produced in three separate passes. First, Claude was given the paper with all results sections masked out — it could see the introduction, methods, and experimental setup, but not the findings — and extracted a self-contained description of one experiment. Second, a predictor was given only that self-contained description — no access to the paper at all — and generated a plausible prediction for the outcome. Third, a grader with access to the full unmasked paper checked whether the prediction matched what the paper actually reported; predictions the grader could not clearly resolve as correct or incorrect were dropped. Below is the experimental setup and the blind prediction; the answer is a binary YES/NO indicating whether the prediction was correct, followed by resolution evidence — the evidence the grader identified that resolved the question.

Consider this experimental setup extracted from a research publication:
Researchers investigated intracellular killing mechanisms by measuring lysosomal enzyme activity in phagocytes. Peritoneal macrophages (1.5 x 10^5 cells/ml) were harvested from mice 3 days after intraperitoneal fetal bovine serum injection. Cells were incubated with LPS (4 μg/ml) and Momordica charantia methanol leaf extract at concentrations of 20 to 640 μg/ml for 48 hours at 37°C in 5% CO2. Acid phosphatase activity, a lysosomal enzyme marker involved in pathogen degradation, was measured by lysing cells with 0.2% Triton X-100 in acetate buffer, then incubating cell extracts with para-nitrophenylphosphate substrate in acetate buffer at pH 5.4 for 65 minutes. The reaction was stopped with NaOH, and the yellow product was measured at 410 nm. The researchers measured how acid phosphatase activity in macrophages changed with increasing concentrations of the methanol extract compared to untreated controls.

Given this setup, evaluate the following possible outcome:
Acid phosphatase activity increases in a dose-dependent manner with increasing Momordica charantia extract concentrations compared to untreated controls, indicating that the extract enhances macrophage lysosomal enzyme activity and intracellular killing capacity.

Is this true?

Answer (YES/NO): YES